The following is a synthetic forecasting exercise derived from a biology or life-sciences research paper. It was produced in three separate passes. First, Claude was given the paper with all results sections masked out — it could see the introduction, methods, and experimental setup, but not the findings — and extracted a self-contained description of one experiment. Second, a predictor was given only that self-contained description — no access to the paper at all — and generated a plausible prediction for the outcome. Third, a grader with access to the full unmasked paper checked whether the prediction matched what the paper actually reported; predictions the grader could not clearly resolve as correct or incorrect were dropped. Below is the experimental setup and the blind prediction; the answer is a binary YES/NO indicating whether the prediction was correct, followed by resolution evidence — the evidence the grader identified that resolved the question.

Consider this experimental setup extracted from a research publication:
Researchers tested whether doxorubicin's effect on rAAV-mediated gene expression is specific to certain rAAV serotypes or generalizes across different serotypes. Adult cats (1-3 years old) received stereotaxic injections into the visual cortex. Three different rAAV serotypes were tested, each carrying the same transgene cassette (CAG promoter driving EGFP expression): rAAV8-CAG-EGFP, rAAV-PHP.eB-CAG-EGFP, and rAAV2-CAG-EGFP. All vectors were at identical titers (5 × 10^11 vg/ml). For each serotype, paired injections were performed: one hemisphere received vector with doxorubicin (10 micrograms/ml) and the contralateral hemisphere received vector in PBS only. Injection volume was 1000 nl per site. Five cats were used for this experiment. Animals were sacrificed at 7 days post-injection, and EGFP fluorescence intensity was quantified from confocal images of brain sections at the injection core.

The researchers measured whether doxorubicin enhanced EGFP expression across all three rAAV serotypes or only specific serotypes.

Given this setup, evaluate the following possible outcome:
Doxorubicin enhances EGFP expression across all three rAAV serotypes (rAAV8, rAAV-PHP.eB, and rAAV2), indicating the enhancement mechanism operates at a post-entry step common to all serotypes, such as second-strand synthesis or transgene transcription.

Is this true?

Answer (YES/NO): YES